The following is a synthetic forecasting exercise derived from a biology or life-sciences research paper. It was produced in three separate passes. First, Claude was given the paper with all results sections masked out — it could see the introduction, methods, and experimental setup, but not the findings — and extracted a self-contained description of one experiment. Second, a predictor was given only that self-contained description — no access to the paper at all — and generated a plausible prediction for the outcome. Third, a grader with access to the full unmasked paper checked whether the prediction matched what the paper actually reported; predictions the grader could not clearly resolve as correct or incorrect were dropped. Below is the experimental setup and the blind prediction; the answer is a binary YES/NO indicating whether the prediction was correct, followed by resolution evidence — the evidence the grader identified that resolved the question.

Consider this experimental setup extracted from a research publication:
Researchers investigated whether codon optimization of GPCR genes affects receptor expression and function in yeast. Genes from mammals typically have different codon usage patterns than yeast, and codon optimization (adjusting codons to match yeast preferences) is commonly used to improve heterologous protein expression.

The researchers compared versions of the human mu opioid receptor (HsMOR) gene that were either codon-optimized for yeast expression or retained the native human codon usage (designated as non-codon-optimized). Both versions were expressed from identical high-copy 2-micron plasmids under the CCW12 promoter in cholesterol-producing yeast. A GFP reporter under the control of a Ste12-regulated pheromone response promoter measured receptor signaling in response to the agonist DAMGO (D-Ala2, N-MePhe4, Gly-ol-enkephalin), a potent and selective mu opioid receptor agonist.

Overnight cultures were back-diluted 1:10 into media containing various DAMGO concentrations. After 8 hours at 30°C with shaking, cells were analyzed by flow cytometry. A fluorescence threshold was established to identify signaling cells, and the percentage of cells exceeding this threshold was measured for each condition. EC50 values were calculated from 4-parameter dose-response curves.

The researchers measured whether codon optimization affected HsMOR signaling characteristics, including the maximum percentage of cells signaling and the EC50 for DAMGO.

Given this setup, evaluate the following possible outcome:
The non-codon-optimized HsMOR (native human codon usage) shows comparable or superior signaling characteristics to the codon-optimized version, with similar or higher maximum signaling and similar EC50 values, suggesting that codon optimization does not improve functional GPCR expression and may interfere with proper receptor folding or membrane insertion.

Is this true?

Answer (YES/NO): NO